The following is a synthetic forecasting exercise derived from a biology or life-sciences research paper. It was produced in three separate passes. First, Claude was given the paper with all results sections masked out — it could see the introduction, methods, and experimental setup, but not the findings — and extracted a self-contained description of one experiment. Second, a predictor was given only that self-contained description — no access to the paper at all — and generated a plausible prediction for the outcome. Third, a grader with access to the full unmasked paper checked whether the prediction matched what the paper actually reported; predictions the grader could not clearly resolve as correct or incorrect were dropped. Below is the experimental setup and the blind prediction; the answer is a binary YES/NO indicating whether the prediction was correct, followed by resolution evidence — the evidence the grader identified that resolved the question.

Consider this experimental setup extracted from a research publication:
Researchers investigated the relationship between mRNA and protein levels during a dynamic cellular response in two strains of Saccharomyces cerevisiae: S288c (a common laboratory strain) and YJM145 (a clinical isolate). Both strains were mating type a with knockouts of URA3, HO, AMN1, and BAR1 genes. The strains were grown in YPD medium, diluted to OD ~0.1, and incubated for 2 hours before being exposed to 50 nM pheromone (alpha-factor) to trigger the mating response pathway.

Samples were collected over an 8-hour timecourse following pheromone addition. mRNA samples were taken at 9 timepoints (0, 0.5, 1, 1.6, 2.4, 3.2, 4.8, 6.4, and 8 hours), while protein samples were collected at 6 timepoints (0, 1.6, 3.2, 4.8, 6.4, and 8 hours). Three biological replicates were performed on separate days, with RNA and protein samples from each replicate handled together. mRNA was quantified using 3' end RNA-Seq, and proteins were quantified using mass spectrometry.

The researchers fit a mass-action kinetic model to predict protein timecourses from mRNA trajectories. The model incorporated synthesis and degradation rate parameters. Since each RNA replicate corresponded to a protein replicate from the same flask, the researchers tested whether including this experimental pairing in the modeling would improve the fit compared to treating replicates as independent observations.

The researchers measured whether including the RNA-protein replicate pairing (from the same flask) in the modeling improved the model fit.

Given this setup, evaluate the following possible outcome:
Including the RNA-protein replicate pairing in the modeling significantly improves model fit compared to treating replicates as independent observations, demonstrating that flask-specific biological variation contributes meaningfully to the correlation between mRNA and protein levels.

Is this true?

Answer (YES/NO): NO